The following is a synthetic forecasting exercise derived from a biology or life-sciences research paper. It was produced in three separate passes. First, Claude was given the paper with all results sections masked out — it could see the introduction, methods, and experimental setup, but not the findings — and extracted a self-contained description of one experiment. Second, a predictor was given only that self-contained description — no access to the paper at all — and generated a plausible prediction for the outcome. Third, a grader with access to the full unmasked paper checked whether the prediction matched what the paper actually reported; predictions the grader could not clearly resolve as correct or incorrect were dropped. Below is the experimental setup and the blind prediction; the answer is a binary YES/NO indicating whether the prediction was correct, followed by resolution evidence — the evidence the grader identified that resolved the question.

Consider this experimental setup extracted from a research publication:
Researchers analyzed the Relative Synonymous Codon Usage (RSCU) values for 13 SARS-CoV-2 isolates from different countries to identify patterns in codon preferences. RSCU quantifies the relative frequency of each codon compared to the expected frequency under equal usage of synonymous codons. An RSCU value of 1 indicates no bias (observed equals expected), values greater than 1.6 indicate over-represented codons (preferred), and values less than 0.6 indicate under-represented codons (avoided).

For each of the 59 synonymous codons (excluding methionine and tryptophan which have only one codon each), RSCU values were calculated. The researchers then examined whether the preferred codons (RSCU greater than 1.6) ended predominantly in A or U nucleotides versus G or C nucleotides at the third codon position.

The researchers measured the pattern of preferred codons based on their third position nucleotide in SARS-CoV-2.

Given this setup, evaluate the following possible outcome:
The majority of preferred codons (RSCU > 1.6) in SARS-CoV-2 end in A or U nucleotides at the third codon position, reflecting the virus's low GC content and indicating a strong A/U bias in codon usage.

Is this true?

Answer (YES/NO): YES